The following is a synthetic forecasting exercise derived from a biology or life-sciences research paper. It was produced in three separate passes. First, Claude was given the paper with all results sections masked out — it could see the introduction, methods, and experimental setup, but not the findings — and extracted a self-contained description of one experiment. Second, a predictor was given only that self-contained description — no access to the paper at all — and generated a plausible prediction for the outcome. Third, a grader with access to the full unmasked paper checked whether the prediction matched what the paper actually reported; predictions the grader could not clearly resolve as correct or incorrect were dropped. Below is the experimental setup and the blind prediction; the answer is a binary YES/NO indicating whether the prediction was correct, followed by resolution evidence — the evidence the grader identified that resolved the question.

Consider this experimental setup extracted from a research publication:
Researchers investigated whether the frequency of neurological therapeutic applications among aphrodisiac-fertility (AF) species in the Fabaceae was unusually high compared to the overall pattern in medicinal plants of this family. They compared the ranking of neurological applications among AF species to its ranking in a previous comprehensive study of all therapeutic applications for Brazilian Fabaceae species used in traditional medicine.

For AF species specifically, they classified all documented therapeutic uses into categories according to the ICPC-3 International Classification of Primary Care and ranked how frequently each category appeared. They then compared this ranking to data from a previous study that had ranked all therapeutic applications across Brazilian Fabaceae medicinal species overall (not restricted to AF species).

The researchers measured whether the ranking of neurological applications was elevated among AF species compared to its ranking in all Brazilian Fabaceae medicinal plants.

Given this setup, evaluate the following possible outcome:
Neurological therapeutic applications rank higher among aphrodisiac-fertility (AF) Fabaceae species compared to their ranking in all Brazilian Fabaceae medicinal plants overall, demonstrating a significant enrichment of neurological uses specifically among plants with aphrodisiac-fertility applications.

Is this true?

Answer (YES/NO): YES